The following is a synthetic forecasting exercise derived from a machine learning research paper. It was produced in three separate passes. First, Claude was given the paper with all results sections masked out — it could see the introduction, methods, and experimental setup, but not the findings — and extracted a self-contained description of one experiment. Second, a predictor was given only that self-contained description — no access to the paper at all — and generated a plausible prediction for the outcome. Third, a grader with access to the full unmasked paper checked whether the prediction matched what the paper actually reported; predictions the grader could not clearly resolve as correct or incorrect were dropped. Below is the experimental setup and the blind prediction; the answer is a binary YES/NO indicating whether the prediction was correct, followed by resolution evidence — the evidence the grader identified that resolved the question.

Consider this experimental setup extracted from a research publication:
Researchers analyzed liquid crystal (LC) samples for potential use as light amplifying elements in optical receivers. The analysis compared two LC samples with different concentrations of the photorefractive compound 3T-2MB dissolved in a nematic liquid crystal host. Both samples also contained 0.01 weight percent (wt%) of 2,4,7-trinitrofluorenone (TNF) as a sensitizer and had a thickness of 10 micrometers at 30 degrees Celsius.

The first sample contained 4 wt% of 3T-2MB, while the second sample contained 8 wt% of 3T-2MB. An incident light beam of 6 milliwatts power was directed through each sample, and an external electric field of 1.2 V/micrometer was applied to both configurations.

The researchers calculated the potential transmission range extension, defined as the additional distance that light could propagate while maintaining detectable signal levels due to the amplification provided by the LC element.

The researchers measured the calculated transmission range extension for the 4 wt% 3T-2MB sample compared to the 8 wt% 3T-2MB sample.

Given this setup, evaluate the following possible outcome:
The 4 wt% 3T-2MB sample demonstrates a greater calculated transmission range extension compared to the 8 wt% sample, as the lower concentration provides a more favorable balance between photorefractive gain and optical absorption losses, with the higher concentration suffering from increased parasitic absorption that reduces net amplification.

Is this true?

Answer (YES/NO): NO